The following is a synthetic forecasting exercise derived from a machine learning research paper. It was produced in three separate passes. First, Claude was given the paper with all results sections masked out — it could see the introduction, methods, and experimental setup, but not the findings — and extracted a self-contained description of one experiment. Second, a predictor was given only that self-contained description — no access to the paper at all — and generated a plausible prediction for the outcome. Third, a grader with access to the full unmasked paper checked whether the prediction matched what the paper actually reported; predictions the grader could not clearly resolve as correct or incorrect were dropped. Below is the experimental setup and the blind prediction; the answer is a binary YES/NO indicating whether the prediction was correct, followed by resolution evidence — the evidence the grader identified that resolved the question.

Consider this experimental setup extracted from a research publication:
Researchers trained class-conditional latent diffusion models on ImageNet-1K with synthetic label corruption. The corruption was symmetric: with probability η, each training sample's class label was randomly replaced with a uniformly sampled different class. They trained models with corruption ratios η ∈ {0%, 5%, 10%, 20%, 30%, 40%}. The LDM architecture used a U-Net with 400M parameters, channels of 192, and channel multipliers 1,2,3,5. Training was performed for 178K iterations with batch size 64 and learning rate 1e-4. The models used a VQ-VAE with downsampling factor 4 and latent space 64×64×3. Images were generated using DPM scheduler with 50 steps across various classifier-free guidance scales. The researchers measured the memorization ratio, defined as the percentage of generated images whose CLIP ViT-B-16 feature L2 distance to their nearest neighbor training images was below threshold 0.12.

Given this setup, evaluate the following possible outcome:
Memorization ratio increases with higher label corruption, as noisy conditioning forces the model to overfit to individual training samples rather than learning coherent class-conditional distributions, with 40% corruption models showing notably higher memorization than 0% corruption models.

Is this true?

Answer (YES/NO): NO